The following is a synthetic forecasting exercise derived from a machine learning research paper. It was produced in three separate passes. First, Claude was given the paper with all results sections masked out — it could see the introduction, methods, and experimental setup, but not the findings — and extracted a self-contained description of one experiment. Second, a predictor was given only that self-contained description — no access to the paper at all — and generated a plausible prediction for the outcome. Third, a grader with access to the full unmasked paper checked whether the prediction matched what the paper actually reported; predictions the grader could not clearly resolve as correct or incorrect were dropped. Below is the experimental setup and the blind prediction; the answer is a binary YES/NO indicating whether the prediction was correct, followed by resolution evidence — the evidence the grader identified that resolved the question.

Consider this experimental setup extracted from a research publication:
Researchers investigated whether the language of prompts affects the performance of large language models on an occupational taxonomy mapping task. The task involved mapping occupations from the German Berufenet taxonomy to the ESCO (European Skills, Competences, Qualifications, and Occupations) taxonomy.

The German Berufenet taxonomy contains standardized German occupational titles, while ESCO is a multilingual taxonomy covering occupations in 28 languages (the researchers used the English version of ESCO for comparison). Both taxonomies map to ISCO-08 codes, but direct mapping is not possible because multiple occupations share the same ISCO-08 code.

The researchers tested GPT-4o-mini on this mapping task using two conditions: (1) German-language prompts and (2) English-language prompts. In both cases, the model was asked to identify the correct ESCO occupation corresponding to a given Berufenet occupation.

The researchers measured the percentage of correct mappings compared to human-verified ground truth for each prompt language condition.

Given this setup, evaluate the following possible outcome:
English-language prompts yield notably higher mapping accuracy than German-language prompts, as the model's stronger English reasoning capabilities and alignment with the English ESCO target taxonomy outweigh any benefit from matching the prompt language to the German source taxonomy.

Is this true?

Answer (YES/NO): NO